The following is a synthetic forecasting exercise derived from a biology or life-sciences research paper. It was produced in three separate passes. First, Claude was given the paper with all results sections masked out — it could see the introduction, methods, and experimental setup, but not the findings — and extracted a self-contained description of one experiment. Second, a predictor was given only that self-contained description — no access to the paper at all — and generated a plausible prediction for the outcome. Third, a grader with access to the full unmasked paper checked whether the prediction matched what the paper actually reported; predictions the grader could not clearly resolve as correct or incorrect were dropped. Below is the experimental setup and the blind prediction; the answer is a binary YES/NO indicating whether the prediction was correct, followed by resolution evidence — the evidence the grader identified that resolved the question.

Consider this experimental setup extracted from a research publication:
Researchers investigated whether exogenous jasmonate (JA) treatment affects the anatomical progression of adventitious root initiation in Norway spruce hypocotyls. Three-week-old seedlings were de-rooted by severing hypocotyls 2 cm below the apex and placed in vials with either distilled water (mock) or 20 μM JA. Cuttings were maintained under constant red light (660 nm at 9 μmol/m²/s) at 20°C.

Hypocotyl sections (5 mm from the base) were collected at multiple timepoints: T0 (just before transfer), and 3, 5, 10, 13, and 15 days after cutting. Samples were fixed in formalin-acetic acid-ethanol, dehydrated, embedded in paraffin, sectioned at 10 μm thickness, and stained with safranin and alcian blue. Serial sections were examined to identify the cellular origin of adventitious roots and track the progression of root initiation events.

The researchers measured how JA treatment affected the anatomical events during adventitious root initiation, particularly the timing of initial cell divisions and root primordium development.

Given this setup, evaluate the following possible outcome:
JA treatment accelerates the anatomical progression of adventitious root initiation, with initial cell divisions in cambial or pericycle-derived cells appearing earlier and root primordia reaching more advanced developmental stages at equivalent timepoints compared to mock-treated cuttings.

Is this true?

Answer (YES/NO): NO